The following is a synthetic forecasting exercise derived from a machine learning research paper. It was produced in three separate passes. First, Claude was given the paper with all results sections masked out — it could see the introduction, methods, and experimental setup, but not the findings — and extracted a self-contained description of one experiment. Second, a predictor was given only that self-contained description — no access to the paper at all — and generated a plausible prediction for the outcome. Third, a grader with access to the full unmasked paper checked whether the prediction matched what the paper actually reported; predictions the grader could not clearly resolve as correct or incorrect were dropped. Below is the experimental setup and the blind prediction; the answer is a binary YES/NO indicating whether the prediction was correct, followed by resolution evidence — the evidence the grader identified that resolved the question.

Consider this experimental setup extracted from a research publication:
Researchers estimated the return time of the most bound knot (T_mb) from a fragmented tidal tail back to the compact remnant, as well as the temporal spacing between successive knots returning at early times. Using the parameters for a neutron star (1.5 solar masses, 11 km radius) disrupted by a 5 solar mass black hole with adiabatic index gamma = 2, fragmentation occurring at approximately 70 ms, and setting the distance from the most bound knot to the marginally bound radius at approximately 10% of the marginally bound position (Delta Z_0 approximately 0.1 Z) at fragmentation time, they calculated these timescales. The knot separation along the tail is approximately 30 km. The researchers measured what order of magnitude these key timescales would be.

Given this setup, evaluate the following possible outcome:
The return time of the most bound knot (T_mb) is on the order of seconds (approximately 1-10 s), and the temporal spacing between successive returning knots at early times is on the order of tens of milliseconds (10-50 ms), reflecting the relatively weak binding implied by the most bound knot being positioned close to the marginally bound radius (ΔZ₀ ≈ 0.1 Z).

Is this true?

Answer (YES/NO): NO